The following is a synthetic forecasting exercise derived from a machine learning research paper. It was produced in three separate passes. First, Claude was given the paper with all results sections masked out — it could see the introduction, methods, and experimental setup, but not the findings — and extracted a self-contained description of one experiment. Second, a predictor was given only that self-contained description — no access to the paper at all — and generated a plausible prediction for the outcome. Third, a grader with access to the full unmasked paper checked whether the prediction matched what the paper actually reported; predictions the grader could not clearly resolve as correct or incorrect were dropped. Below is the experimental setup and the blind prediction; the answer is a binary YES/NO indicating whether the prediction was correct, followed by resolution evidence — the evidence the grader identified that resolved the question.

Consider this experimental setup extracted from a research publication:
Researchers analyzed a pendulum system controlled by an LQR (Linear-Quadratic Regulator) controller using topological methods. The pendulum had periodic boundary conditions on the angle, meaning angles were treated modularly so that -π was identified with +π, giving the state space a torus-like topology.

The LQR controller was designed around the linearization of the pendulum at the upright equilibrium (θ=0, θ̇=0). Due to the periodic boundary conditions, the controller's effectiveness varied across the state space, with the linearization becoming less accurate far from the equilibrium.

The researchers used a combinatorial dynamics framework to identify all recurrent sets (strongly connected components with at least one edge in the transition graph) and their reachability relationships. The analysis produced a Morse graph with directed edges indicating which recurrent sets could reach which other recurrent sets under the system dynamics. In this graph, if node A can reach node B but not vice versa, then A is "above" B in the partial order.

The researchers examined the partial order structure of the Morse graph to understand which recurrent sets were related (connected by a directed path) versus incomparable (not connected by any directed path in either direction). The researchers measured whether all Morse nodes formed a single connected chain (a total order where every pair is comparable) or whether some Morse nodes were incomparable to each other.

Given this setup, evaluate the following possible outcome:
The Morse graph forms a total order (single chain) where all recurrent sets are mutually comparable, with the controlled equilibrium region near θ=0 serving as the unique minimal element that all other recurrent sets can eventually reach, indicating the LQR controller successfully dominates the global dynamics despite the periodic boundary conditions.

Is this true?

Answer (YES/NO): NO